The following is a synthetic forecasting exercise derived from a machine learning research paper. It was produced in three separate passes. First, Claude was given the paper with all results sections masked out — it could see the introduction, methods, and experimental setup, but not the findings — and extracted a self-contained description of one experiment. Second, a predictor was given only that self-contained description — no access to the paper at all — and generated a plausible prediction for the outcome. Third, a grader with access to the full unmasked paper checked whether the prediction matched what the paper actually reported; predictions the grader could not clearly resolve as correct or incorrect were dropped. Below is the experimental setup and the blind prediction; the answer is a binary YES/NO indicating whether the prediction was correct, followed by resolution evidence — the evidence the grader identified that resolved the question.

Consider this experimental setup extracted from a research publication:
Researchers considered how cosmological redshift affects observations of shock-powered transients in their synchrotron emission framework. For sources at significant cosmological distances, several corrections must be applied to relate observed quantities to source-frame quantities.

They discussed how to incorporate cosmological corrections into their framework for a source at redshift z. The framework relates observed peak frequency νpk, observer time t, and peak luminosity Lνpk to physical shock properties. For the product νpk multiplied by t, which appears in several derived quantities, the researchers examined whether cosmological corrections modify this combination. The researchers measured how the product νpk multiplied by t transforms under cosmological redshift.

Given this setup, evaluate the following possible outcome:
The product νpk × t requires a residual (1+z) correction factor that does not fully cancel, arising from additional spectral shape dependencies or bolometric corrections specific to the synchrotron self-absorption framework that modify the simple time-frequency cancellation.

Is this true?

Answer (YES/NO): NO